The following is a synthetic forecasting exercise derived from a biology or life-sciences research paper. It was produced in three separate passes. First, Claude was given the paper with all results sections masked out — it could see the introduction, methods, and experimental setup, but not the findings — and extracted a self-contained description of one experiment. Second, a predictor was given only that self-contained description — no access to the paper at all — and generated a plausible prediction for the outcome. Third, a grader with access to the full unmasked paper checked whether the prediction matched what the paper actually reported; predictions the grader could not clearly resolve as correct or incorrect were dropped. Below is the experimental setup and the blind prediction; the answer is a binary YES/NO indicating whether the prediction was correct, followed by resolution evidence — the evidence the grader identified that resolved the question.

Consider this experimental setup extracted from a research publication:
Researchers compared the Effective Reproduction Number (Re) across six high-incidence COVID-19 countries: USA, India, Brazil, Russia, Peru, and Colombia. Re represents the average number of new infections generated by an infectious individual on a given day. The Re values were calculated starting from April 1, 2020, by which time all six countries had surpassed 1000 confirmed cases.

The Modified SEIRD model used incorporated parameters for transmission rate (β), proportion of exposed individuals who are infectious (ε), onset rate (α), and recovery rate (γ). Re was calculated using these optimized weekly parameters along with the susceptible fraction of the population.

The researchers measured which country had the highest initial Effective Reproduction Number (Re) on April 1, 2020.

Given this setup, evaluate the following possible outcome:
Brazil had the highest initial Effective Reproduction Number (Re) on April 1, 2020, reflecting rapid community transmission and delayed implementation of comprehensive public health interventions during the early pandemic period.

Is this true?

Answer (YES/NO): NO